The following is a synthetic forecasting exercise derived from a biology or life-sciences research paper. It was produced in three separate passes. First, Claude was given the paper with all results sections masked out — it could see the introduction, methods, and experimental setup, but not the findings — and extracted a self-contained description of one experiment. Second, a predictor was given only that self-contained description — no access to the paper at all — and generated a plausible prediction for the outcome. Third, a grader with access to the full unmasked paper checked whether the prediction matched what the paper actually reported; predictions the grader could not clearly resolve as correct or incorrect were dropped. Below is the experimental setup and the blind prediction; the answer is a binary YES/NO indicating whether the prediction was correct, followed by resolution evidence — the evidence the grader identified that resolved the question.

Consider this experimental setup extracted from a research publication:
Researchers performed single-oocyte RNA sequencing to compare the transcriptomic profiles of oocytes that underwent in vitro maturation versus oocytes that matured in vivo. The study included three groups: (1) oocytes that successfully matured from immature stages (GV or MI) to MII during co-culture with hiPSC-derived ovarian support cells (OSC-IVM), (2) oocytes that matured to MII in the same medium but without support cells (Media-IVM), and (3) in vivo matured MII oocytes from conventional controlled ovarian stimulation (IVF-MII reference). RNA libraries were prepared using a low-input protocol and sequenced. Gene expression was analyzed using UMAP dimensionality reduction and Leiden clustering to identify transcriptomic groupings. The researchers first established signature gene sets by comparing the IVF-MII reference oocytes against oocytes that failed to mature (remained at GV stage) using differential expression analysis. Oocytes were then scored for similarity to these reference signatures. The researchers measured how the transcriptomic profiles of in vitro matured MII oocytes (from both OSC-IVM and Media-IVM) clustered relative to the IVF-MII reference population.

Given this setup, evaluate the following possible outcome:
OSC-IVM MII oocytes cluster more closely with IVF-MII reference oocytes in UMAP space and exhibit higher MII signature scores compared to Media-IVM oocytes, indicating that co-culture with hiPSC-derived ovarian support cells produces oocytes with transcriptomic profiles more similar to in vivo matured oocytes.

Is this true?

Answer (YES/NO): YES